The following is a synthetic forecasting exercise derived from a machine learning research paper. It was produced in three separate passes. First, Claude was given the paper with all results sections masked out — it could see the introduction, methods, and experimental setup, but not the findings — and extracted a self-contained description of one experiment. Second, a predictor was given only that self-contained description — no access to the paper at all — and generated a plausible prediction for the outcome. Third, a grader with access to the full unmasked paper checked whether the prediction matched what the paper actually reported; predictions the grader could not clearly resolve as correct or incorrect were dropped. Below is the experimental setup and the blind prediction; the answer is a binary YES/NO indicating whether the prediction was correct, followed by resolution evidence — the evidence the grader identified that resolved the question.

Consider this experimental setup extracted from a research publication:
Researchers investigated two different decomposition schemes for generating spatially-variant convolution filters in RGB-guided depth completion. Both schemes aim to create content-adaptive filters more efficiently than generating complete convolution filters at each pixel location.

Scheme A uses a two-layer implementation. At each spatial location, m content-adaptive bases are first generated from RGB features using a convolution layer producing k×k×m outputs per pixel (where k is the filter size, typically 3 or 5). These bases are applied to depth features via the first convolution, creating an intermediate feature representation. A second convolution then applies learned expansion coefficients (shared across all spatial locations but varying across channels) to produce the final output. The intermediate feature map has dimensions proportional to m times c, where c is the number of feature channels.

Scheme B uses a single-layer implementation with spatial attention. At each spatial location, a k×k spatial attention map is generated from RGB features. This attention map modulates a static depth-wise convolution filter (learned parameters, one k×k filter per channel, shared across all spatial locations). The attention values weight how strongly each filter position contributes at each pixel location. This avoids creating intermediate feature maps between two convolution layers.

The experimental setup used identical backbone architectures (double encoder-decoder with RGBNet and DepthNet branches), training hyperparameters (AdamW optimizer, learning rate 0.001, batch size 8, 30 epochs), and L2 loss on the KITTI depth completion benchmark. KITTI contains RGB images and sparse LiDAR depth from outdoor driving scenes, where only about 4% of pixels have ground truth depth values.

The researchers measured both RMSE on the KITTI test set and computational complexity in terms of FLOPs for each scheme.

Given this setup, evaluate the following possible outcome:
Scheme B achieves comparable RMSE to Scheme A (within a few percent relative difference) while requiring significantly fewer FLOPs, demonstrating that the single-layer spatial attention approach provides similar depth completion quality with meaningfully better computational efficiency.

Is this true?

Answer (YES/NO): YES